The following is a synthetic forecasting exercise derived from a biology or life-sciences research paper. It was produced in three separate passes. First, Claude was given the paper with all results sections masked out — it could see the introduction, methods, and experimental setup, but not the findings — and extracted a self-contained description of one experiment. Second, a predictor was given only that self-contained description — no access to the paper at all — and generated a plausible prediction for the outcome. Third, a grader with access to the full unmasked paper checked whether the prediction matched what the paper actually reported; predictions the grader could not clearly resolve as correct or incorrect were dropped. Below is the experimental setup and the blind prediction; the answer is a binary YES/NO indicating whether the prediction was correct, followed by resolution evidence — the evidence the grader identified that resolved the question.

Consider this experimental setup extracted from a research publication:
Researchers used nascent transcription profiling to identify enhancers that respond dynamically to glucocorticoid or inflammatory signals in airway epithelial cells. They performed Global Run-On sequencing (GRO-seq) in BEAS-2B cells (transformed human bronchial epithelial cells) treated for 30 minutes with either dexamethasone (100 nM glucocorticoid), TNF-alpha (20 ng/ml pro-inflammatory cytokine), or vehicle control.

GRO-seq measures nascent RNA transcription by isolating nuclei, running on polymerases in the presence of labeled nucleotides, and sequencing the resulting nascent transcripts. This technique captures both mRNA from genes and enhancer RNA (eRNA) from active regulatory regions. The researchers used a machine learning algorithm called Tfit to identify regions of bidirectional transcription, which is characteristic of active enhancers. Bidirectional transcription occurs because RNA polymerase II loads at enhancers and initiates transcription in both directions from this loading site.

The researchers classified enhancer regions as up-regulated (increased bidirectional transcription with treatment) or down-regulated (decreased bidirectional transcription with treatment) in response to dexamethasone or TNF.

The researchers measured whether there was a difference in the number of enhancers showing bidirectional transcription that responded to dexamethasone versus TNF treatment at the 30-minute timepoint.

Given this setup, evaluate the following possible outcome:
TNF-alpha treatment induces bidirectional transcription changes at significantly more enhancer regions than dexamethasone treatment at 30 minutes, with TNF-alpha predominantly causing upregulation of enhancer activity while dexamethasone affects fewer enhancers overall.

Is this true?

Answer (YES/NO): NO